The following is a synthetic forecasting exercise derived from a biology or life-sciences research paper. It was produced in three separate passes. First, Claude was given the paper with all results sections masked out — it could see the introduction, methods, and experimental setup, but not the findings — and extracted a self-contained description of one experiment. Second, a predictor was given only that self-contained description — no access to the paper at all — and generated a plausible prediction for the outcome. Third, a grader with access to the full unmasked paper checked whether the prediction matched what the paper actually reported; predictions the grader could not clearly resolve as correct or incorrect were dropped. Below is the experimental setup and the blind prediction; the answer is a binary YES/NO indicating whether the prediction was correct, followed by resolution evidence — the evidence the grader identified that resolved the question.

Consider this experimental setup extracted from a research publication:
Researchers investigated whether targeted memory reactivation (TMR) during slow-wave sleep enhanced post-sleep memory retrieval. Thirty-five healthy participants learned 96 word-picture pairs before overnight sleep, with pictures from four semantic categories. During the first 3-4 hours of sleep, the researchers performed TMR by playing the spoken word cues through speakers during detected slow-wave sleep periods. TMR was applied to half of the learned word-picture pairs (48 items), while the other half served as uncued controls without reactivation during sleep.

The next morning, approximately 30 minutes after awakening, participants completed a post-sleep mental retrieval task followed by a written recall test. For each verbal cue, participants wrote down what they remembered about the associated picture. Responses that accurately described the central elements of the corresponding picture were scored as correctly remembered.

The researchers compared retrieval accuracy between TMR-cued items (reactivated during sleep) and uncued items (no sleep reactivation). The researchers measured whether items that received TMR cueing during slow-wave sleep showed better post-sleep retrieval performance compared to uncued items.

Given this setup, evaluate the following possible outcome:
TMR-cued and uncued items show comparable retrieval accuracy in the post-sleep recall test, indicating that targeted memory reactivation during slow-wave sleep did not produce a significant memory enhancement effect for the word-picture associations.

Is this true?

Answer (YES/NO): YES